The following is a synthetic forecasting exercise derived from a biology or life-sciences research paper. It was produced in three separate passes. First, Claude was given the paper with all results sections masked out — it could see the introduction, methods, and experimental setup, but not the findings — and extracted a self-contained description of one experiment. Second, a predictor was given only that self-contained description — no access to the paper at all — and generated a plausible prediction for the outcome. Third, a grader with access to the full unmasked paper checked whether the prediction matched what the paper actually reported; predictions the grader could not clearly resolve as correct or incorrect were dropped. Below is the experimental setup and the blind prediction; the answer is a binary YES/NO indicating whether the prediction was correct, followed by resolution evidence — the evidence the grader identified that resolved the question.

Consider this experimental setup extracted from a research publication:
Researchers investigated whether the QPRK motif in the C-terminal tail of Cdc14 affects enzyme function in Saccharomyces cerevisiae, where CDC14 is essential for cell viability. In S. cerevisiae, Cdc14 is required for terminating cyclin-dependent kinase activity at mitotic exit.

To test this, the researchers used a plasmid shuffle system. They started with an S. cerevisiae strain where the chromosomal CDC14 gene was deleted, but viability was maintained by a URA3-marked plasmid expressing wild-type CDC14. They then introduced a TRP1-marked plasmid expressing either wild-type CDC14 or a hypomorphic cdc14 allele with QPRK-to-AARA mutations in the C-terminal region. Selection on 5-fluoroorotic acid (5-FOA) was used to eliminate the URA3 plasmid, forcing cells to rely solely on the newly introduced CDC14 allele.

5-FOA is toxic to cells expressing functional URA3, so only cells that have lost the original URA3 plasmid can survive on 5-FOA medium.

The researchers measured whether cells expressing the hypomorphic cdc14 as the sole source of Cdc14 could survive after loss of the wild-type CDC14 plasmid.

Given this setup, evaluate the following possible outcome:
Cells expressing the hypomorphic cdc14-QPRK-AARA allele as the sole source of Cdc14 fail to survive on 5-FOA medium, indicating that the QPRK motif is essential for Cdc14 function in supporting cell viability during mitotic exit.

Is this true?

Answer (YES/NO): NO